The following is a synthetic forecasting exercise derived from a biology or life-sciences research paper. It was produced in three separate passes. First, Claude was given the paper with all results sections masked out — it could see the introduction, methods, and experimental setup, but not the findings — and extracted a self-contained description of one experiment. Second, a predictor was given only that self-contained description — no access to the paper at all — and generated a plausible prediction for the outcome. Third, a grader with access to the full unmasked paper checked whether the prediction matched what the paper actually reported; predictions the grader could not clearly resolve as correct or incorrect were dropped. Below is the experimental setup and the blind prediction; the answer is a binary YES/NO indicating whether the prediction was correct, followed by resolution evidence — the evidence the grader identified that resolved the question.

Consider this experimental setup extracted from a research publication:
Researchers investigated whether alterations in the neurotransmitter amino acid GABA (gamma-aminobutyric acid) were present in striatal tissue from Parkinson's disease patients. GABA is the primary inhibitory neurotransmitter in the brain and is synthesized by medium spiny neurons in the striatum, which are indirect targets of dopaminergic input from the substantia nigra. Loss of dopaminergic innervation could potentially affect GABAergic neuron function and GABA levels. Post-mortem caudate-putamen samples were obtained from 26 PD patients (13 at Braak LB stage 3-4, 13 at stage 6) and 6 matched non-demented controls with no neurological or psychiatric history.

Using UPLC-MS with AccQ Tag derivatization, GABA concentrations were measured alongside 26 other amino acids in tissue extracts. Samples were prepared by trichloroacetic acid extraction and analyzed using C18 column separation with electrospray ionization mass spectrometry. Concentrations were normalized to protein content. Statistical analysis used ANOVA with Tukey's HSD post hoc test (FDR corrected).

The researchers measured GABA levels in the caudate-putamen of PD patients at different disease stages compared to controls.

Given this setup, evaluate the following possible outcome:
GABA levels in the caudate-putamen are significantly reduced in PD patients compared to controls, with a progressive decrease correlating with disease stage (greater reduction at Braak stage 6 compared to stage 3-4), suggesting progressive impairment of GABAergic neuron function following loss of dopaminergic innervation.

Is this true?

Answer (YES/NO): NO